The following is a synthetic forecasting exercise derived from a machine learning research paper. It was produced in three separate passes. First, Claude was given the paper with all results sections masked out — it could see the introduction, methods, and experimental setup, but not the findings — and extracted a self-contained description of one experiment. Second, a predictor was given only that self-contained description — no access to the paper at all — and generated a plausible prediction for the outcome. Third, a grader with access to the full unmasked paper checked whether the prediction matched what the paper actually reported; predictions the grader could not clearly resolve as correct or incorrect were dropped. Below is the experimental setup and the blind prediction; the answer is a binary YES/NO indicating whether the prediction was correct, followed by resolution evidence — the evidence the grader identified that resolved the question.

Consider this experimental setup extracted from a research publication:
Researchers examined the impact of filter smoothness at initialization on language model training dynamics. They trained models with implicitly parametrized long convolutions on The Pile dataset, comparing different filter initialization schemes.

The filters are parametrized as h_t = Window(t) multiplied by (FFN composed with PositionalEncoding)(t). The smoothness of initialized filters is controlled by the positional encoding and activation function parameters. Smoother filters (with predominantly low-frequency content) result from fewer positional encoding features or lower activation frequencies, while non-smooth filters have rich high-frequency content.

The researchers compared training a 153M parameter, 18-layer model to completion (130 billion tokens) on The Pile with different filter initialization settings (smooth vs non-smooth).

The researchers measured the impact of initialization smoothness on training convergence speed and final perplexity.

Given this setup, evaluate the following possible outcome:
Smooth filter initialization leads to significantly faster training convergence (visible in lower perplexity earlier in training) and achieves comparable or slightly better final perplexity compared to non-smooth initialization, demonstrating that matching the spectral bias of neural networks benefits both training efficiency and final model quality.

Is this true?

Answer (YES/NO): NO